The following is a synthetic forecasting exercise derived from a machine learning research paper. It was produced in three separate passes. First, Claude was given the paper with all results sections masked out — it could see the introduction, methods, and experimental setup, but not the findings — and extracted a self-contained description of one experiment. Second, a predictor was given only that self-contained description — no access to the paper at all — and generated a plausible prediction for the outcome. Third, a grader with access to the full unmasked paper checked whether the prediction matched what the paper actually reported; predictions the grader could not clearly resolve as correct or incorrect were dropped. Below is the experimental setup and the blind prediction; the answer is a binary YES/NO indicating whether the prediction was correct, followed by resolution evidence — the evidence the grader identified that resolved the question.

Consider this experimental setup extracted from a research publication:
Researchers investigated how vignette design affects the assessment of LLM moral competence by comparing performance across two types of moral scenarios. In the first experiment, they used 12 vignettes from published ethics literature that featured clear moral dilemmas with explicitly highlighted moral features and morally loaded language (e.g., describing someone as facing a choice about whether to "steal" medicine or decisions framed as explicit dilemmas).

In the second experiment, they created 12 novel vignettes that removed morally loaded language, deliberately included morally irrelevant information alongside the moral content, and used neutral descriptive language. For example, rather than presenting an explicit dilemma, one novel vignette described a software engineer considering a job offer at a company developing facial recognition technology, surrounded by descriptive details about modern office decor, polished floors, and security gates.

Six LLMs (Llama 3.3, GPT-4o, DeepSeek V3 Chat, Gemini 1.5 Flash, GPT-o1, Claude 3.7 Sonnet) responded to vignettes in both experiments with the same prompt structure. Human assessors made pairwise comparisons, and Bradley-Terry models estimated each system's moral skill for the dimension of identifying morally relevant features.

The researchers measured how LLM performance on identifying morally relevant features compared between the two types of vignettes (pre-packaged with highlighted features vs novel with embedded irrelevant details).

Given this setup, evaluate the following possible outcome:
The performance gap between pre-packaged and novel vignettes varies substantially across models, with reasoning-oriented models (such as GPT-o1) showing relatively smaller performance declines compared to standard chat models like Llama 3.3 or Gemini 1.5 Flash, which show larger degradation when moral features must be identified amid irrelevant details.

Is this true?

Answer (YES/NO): NO